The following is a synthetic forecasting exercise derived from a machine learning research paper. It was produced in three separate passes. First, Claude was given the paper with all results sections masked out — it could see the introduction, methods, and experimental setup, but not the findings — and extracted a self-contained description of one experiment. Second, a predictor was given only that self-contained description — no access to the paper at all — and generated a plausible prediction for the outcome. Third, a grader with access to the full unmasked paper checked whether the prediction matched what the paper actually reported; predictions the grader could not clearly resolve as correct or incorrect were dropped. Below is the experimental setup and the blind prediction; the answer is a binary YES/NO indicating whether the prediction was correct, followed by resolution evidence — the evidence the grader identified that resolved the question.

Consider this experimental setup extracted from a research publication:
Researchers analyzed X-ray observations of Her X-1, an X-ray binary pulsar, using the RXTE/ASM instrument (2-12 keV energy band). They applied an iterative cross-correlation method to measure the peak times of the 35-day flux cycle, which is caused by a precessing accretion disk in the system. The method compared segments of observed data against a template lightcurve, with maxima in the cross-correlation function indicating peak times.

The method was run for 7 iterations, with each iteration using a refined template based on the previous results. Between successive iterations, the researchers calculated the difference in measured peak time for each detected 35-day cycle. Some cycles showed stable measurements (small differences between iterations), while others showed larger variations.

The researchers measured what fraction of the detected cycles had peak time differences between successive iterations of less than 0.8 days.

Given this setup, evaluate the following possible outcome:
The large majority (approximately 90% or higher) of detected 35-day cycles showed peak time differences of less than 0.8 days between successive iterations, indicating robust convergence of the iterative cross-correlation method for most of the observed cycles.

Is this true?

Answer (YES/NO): NO